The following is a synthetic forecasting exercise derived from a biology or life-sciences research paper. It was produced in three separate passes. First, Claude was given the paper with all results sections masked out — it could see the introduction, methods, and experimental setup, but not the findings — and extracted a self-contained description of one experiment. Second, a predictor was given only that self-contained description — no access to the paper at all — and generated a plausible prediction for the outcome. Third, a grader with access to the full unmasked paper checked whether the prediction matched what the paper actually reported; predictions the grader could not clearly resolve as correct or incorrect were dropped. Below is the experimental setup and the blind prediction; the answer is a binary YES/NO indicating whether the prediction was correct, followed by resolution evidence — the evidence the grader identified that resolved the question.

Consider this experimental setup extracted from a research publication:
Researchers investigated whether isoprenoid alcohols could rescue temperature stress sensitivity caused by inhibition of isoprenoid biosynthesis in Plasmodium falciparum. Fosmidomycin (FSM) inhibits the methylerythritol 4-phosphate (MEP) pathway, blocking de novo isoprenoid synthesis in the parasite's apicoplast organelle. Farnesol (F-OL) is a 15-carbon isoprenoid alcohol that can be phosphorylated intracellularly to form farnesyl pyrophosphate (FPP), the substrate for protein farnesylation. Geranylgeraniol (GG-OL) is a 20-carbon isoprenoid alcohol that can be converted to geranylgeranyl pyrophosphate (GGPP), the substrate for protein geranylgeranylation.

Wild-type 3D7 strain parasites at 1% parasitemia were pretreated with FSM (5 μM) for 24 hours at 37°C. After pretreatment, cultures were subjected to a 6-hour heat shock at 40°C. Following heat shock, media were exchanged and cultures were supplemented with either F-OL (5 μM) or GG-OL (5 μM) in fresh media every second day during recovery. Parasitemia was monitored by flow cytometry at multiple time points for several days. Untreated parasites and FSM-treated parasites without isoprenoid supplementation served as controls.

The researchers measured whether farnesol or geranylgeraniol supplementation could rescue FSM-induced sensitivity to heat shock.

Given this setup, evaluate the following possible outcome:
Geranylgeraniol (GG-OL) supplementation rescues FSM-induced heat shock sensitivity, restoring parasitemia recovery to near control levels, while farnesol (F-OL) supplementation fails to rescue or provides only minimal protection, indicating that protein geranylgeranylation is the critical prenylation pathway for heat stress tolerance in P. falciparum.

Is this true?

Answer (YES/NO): NO